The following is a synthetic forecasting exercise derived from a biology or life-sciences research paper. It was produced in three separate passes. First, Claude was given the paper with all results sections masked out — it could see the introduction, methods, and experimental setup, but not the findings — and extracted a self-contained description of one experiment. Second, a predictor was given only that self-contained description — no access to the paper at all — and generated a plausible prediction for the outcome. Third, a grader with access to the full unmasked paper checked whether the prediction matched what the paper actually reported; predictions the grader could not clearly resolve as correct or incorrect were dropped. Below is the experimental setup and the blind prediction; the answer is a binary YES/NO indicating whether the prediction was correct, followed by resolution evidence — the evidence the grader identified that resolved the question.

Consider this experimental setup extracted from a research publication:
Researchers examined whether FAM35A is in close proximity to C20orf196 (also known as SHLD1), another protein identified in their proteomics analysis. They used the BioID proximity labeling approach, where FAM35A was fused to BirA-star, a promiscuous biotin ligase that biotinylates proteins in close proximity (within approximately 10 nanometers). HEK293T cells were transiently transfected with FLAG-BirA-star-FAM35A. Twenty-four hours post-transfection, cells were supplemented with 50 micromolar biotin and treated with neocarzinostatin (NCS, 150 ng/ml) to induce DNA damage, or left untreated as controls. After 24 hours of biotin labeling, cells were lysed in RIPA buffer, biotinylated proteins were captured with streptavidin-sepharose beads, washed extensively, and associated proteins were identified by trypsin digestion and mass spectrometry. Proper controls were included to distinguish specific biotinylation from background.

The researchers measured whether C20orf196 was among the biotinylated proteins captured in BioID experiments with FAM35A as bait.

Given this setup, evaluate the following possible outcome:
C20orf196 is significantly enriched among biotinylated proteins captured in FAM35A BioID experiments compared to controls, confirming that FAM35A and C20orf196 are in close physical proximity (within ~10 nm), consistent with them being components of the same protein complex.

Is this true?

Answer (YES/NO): NO